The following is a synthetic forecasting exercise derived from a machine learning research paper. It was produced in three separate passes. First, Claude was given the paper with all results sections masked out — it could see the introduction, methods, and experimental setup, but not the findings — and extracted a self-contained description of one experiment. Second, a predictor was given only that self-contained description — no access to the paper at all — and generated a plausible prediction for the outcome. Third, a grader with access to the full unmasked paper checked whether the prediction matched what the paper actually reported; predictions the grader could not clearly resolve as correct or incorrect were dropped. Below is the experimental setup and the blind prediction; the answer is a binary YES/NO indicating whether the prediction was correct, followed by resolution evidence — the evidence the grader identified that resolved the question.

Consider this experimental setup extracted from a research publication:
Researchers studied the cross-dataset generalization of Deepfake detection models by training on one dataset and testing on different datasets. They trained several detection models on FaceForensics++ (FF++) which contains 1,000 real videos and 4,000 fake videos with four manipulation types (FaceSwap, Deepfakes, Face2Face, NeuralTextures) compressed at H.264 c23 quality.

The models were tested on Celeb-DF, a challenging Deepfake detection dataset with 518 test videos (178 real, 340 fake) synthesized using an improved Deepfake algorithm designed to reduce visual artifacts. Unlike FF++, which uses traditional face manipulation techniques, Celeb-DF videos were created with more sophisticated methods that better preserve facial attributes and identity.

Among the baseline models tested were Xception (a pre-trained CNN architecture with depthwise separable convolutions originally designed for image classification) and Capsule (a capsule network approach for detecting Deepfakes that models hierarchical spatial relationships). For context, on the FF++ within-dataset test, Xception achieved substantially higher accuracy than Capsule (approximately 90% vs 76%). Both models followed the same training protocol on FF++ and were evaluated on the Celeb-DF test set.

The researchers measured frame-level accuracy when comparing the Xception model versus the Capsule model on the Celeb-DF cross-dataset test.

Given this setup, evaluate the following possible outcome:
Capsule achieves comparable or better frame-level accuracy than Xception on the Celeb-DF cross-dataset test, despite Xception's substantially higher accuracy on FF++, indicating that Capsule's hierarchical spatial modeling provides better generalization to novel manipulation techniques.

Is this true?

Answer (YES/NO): YES